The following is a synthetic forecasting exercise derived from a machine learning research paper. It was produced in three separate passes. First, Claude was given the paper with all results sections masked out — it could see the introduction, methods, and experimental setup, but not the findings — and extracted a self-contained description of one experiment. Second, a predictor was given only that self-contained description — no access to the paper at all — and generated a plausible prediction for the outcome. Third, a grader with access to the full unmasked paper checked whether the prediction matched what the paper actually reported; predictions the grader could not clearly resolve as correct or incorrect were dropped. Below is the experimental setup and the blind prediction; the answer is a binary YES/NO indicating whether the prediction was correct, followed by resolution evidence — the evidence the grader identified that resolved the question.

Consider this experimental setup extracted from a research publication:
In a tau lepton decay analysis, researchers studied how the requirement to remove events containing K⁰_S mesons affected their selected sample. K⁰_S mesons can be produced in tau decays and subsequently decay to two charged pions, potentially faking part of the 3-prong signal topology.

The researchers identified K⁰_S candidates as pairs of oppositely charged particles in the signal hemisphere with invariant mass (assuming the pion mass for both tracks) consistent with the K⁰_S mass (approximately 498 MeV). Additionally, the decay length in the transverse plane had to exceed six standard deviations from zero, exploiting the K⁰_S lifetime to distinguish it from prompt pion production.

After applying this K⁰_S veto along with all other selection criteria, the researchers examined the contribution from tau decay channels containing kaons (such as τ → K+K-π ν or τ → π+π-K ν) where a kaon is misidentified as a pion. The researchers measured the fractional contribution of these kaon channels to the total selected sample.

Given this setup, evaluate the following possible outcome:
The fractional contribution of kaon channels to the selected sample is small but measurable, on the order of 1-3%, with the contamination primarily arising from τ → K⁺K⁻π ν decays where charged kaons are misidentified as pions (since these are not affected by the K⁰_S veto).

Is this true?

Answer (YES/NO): NO